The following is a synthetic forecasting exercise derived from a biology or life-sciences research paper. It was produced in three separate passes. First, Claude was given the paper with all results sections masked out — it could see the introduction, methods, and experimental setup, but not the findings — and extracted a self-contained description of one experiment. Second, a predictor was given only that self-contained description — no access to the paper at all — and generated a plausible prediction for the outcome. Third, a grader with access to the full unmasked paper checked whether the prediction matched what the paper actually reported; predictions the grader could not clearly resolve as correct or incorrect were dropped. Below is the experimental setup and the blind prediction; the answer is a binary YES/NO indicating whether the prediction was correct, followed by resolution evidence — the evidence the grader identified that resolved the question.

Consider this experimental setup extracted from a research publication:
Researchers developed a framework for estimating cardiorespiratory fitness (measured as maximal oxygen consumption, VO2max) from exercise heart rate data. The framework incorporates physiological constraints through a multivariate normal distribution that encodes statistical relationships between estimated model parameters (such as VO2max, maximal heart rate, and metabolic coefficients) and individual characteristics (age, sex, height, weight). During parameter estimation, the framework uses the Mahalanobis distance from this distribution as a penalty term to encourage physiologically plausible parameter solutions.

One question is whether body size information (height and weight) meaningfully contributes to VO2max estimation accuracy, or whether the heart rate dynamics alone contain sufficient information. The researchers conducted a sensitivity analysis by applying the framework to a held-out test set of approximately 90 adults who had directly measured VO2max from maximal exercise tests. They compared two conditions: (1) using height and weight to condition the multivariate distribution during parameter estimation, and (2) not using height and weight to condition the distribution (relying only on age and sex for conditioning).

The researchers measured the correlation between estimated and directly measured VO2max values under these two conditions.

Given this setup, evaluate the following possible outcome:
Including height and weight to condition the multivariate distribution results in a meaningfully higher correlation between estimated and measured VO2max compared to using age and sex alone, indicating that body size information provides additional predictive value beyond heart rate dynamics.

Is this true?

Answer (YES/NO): YES